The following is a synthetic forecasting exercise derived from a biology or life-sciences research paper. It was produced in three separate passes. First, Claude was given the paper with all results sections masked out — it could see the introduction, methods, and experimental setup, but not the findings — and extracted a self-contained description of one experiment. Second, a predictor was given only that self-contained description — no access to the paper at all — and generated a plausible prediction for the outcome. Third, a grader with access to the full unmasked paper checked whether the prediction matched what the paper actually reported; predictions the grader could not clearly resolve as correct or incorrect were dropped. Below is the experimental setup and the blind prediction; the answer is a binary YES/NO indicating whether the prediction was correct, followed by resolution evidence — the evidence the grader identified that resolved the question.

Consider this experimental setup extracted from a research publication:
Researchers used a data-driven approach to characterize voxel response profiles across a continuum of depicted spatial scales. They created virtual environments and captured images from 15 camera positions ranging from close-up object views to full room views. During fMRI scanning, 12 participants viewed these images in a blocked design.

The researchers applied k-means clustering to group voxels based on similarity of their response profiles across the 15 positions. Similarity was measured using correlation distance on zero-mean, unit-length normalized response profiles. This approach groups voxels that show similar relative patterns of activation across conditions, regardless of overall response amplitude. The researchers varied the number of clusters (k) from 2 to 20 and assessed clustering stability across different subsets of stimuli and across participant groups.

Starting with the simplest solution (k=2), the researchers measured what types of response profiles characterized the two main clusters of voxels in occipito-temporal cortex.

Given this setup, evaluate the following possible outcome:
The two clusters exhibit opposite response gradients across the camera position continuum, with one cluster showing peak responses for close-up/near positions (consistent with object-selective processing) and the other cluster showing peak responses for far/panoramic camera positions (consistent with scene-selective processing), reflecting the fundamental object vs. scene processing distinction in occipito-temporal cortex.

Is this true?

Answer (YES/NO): YES